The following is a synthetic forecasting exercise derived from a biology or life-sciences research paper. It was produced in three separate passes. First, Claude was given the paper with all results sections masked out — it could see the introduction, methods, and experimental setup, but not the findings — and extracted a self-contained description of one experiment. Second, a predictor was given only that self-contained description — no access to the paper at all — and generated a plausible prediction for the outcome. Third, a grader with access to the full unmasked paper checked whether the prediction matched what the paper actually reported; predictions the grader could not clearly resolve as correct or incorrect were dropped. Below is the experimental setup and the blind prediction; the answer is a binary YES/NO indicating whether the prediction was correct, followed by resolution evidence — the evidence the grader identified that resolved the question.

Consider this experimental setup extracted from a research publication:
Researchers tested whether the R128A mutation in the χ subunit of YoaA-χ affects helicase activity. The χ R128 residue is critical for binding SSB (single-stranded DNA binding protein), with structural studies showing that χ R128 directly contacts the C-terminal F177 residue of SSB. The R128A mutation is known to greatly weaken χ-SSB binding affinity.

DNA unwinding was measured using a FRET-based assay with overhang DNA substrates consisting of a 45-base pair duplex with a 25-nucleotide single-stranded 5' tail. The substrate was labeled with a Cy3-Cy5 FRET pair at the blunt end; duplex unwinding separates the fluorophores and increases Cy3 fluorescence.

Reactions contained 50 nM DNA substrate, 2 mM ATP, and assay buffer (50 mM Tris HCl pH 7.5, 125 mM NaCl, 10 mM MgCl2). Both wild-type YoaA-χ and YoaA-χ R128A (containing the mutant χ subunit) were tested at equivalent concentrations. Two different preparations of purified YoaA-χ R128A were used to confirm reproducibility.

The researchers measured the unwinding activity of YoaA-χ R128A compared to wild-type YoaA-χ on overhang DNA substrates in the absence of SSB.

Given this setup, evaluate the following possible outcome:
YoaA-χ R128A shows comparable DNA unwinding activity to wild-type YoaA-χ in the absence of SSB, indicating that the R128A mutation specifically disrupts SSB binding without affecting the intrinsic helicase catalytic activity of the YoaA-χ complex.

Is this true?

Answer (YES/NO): YES